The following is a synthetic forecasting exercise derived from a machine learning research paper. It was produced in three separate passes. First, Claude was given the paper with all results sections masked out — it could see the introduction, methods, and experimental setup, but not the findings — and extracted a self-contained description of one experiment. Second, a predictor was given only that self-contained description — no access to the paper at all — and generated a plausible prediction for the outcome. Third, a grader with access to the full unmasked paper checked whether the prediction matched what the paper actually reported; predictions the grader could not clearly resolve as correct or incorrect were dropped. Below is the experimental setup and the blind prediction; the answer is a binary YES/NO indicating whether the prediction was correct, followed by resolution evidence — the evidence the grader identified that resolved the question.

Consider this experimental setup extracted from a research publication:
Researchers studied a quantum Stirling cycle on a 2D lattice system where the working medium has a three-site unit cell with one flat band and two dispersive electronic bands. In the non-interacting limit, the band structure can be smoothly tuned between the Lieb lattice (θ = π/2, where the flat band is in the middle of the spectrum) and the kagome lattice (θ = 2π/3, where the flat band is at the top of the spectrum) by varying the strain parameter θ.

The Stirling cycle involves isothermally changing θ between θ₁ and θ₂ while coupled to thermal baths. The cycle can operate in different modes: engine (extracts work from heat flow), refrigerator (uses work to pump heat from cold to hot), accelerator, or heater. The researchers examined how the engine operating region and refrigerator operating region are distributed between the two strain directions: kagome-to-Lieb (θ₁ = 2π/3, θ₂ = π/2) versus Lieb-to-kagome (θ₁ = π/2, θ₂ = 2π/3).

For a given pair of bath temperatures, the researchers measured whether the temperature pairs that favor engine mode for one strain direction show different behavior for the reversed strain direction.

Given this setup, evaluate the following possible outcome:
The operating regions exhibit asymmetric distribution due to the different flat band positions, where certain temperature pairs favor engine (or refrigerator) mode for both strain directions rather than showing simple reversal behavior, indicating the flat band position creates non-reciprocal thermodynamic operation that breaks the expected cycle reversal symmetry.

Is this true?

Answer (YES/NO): NO